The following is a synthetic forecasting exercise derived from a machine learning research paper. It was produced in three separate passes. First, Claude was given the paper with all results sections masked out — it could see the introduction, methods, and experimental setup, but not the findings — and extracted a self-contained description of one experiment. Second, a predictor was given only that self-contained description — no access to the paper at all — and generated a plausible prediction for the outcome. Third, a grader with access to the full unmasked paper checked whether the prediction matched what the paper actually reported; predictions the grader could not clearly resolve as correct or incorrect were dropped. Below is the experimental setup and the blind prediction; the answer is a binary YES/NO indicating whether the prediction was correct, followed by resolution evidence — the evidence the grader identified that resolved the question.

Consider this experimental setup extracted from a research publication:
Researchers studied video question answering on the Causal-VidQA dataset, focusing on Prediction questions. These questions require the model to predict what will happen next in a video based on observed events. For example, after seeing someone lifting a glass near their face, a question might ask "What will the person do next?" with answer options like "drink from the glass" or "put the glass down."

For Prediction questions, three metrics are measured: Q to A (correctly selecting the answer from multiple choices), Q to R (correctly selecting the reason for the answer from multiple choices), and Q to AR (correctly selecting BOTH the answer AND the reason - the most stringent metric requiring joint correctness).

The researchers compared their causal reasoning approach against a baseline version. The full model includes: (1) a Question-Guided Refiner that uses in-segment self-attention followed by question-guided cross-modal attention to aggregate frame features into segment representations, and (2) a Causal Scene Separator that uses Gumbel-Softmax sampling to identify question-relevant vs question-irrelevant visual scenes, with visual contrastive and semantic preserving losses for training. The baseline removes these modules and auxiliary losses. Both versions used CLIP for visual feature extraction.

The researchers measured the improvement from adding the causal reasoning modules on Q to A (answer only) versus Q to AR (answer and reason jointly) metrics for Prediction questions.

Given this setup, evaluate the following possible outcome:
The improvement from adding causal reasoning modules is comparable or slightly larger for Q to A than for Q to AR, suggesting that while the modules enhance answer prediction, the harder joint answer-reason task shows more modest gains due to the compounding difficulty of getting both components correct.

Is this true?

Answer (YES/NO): NO